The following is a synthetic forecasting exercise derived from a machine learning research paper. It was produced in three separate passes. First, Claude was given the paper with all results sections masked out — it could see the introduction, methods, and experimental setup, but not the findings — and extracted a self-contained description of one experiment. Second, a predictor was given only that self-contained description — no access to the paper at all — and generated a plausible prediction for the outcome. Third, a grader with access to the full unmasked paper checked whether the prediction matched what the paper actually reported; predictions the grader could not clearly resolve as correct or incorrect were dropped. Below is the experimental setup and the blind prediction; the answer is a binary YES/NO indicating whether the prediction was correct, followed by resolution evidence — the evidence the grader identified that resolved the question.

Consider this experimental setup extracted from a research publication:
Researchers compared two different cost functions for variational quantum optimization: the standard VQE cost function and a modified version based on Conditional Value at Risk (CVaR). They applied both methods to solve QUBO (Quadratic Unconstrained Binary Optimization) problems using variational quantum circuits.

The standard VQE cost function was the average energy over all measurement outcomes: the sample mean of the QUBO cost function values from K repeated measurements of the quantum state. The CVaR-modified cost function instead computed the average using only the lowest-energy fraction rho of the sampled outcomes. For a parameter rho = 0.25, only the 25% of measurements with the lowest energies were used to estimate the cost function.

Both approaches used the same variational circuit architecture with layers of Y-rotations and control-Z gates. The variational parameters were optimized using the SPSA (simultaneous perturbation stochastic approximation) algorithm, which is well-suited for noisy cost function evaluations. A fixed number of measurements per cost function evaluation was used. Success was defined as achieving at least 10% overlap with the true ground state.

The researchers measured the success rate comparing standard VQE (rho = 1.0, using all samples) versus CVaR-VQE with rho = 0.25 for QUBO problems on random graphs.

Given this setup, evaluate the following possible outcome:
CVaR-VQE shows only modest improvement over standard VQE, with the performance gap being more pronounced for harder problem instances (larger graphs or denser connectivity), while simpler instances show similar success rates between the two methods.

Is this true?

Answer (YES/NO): NO